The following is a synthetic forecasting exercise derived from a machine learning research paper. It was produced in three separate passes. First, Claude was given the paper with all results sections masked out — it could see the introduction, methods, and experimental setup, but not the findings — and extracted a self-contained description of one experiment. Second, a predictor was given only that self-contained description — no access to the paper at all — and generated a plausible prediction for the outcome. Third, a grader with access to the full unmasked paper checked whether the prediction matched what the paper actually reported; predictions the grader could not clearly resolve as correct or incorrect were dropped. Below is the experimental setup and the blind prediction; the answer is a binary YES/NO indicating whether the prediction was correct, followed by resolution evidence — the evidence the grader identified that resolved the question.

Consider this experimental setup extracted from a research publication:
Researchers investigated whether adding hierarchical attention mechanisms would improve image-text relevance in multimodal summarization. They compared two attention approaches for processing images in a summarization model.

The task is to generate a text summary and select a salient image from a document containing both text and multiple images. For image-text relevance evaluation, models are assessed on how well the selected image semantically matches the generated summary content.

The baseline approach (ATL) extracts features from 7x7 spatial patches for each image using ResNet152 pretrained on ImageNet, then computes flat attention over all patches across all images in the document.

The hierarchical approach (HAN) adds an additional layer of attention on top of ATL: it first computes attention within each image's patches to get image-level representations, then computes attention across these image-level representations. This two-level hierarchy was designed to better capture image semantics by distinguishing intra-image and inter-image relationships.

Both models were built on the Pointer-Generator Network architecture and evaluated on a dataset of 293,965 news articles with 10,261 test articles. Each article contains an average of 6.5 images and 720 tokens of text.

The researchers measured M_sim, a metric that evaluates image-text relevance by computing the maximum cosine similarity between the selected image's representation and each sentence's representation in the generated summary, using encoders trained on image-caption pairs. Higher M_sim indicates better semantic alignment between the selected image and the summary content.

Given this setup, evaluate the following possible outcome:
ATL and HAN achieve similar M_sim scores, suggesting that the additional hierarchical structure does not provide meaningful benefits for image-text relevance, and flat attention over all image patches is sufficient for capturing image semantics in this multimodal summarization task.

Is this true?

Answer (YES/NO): NO